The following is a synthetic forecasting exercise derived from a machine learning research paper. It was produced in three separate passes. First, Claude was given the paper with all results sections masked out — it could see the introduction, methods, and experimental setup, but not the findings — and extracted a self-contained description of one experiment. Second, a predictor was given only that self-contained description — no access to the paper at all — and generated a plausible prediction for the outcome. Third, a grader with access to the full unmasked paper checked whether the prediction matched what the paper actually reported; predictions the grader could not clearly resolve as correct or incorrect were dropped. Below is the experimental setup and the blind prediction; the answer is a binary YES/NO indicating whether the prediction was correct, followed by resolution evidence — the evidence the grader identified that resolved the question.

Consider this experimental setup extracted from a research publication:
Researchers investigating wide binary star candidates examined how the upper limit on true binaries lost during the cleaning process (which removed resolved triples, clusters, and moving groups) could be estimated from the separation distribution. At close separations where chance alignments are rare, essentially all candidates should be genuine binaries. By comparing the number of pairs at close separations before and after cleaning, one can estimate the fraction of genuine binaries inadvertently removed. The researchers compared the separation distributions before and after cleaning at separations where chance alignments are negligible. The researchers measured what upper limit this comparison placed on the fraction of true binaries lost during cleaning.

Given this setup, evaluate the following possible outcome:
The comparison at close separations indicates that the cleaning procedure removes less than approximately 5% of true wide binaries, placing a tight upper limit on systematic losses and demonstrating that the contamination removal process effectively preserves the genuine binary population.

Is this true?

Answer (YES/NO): NO